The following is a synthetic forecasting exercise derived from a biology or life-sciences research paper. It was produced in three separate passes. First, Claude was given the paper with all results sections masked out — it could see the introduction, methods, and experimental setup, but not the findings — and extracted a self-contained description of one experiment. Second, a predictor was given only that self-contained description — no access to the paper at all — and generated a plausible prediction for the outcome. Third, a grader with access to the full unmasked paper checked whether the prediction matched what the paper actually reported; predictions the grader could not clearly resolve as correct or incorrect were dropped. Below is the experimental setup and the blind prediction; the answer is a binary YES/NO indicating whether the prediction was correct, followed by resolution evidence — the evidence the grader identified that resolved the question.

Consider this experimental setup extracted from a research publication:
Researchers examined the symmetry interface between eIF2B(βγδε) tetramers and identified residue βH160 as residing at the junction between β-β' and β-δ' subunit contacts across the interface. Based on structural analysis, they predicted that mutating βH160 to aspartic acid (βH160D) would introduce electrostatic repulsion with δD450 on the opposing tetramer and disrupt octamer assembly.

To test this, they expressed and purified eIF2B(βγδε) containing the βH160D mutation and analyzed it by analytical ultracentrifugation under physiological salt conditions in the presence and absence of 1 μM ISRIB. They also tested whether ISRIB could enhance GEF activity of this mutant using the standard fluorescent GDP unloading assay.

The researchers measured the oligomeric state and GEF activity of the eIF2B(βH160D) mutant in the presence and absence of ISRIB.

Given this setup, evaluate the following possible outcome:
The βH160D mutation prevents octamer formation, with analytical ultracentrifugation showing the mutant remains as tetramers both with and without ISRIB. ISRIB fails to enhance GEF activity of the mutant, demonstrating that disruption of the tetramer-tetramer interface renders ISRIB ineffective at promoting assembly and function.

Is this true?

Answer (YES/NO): YES